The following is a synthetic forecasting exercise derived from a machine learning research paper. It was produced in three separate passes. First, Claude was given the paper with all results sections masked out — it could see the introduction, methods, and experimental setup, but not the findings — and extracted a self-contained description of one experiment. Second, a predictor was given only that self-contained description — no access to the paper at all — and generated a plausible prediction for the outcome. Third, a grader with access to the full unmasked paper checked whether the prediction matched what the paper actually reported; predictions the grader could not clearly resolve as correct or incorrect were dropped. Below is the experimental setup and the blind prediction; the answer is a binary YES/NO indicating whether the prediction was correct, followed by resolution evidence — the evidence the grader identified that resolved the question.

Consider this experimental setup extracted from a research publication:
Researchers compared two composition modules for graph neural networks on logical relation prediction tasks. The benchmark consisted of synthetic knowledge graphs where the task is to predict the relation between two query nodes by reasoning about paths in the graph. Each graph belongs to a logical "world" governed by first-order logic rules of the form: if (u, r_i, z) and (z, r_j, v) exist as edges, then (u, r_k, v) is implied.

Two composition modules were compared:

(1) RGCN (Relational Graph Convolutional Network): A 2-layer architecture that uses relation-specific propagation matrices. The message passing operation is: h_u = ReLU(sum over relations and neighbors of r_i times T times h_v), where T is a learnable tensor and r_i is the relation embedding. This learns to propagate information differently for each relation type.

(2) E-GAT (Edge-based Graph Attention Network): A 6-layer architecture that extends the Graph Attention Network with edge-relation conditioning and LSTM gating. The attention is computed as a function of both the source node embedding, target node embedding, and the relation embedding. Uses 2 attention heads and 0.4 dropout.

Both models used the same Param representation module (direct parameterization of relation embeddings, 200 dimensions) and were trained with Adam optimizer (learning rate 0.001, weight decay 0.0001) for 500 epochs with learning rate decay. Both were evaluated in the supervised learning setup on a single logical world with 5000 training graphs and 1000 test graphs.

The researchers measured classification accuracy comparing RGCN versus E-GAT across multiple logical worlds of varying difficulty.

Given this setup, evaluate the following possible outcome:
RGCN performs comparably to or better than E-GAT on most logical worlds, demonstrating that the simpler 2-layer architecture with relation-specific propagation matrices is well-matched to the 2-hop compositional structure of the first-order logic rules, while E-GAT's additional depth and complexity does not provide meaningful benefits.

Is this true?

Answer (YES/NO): NO